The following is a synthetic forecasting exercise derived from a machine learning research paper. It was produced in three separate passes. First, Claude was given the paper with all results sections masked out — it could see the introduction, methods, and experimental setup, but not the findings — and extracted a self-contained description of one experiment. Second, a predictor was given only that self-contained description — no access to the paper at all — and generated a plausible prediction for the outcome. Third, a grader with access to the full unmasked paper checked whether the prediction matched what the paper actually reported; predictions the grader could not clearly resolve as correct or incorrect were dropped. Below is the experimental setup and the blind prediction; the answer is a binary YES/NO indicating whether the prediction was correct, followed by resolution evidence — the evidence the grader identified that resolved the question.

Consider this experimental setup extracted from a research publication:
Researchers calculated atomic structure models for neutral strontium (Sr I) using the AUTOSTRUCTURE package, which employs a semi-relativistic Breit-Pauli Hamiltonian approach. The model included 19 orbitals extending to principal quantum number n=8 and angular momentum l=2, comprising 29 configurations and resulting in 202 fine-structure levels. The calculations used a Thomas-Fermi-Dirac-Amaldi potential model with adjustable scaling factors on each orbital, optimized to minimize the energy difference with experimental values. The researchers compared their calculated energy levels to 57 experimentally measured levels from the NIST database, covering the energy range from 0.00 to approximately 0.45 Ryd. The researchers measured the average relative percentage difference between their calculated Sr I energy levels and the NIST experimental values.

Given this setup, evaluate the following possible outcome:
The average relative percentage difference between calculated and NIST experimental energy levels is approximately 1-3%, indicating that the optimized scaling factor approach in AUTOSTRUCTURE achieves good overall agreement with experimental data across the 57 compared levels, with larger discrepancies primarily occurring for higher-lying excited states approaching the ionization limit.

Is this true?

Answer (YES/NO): YES